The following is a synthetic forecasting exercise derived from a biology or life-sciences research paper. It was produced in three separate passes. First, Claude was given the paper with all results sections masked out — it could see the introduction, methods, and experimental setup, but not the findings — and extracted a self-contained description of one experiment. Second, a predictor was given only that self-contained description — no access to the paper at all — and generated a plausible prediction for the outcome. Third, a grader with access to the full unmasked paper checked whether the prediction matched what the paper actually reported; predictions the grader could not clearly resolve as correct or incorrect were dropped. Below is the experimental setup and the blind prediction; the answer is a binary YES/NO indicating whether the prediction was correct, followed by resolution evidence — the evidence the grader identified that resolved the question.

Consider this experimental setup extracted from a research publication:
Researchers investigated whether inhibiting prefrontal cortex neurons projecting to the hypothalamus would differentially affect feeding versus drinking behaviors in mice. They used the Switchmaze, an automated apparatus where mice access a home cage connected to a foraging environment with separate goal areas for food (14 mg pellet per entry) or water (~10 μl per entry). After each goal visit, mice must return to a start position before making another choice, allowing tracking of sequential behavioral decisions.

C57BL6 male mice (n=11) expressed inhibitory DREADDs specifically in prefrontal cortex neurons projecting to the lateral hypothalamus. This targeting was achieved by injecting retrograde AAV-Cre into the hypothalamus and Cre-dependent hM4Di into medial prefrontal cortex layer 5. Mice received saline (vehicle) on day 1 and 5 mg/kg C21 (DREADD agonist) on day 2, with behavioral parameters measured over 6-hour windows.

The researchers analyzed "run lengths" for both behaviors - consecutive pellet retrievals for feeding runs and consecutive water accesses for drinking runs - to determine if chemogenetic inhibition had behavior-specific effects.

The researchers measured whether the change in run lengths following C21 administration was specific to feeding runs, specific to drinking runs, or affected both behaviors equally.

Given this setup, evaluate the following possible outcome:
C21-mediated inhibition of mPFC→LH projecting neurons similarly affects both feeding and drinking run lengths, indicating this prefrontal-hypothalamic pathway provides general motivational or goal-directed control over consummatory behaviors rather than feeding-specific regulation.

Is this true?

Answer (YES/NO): NO